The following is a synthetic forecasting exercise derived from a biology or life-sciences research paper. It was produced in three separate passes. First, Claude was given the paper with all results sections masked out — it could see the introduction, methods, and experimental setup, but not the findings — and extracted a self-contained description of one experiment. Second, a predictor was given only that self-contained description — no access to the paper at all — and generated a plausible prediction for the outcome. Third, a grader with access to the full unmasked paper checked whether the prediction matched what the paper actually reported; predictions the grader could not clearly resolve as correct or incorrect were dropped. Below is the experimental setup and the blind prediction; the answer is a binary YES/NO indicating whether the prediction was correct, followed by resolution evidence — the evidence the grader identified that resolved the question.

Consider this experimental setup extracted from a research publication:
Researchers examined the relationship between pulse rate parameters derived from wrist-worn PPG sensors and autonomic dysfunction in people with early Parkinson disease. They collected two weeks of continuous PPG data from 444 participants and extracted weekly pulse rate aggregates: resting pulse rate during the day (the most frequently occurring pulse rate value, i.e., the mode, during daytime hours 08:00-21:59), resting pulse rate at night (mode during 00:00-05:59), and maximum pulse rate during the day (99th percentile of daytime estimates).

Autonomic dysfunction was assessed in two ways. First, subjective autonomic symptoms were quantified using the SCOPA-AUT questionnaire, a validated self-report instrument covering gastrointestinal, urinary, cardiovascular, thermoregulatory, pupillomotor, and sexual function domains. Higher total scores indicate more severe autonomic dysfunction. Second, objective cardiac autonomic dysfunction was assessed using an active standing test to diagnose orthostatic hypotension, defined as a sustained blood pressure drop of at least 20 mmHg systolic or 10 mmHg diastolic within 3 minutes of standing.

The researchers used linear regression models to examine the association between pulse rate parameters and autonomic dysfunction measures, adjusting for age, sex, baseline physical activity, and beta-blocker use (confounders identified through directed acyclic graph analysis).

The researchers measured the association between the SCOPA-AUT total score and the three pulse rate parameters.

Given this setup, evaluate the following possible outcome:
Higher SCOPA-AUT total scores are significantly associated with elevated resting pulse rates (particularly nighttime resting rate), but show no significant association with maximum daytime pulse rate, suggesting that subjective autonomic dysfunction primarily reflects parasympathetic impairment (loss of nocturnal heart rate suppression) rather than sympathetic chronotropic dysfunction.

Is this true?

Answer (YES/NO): NO